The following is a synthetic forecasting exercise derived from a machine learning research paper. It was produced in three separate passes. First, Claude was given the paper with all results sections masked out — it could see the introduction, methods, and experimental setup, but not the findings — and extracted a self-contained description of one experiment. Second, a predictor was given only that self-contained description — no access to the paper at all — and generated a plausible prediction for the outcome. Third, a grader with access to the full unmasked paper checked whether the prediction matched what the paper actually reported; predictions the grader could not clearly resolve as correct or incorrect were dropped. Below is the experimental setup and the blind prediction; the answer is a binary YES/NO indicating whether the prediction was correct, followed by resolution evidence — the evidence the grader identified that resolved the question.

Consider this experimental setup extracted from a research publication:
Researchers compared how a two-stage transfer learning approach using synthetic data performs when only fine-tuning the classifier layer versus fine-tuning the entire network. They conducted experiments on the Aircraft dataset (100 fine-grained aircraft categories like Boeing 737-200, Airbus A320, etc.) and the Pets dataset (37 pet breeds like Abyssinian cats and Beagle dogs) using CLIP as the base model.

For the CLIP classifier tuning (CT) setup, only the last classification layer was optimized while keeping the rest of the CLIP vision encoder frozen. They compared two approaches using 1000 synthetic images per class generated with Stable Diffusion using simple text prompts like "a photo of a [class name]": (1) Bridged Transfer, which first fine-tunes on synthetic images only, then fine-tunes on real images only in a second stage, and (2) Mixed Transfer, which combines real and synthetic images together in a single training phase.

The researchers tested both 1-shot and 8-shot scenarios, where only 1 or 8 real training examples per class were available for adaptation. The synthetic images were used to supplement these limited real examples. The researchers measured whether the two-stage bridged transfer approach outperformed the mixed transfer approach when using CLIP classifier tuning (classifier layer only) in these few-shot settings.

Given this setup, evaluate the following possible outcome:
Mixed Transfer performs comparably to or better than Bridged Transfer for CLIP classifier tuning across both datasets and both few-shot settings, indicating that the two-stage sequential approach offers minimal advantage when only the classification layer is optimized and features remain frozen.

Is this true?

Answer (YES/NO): NO